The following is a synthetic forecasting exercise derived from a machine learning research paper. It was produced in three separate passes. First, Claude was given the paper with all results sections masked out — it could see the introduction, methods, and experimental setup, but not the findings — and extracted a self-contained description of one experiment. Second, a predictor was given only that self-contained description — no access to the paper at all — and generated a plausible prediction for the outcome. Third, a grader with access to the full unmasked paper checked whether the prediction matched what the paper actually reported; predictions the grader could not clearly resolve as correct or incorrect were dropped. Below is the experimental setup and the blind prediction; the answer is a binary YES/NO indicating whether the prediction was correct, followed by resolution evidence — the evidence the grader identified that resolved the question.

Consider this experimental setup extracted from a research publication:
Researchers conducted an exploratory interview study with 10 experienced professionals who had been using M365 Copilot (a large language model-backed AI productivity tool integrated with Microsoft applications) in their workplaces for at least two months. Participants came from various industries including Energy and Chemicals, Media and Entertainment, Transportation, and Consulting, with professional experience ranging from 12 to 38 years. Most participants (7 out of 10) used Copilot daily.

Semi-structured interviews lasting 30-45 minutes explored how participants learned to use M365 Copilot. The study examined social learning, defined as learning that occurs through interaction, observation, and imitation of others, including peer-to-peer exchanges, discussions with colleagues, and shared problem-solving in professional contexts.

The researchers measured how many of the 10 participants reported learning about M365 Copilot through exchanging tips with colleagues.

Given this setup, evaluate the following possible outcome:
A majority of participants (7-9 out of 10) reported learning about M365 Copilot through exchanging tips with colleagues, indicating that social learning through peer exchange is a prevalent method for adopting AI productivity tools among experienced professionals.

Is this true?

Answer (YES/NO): NO